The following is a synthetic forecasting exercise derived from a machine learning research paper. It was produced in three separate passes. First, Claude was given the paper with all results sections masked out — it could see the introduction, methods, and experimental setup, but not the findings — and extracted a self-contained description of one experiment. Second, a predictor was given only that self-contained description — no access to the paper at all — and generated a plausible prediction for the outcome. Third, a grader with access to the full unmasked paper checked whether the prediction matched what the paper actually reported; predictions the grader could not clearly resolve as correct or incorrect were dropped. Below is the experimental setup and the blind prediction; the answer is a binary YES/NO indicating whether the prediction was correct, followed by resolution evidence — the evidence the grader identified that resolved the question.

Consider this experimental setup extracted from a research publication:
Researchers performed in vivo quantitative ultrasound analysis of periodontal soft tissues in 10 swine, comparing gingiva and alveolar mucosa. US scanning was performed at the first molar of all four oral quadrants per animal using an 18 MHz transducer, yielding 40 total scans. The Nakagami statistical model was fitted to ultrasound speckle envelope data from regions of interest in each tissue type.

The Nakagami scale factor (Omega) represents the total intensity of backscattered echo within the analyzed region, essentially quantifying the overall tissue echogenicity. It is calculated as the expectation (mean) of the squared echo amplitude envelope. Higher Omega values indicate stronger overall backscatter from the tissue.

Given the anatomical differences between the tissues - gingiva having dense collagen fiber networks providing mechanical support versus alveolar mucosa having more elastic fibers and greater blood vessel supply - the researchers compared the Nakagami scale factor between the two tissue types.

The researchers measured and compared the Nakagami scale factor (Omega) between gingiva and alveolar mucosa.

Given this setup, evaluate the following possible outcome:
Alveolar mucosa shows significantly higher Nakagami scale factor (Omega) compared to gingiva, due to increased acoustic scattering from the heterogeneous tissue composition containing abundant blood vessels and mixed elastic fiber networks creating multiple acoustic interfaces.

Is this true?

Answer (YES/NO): YES